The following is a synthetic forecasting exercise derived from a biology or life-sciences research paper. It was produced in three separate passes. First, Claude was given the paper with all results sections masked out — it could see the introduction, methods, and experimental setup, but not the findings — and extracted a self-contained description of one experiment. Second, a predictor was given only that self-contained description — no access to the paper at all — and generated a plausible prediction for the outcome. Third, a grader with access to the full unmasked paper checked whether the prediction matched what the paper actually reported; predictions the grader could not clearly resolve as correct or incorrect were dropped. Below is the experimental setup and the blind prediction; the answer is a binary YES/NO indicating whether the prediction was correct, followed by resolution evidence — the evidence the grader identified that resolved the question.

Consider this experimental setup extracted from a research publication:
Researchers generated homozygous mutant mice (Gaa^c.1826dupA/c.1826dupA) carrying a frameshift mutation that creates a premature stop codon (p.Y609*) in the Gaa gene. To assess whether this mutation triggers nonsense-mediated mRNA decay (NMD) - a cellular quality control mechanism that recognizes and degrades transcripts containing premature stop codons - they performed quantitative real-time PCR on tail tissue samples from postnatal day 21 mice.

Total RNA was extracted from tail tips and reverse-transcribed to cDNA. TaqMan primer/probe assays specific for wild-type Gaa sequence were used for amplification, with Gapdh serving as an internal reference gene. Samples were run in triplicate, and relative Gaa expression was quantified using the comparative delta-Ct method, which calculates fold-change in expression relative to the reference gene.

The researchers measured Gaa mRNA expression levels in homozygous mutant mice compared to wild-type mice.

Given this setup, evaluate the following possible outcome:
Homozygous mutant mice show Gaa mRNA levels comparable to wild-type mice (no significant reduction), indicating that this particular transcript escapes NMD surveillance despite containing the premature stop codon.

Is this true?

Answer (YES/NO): NO